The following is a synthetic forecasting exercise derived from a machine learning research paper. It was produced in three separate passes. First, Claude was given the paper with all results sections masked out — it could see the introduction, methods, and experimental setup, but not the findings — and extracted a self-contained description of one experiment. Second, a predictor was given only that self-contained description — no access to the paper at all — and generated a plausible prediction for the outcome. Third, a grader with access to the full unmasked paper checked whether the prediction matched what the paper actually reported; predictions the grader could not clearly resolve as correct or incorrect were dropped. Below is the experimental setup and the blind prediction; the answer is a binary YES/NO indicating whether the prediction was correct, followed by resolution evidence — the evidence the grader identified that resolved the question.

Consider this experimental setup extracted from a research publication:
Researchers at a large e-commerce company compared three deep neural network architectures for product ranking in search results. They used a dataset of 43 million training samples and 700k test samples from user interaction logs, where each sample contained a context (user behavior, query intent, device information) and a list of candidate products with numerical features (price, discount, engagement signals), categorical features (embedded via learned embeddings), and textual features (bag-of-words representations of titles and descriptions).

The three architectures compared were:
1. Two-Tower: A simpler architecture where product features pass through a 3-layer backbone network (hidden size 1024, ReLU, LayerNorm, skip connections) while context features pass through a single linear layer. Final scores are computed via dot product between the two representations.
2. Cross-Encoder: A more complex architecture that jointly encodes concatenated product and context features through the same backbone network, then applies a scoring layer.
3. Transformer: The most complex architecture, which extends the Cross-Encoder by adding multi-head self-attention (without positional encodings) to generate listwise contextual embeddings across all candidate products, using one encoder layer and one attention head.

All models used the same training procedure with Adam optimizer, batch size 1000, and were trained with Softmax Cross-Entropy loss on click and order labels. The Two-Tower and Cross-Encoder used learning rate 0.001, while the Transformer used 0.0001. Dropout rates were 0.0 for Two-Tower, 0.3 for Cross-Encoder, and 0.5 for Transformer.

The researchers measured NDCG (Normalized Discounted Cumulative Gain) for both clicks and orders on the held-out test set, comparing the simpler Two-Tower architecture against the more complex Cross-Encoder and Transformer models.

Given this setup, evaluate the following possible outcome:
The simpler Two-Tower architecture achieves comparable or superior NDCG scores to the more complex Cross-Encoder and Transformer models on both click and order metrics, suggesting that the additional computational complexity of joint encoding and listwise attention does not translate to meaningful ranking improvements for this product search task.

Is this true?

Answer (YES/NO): YES